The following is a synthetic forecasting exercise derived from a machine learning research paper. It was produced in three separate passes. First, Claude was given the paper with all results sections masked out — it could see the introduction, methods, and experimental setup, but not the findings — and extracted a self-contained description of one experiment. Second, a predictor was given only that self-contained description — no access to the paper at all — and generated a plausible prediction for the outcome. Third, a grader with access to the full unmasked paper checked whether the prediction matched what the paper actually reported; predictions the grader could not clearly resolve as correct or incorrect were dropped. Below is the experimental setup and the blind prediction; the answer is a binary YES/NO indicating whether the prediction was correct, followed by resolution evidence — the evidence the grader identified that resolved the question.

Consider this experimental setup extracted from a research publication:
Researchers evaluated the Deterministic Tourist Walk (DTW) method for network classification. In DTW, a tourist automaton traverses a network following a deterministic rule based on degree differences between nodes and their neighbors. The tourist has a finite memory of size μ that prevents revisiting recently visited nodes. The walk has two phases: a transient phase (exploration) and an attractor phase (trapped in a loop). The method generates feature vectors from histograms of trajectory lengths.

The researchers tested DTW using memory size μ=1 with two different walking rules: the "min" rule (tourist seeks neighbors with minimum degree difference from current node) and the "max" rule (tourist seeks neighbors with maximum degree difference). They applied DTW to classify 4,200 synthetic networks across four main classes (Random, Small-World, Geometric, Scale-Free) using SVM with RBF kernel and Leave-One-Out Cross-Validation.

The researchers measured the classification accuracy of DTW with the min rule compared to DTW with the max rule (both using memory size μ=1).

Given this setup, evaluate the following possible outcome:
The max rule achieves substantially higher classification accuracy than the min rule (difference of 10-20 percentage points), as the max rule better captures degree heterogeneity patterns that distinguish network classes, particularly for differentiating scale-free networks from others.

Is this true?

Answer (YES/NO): YES